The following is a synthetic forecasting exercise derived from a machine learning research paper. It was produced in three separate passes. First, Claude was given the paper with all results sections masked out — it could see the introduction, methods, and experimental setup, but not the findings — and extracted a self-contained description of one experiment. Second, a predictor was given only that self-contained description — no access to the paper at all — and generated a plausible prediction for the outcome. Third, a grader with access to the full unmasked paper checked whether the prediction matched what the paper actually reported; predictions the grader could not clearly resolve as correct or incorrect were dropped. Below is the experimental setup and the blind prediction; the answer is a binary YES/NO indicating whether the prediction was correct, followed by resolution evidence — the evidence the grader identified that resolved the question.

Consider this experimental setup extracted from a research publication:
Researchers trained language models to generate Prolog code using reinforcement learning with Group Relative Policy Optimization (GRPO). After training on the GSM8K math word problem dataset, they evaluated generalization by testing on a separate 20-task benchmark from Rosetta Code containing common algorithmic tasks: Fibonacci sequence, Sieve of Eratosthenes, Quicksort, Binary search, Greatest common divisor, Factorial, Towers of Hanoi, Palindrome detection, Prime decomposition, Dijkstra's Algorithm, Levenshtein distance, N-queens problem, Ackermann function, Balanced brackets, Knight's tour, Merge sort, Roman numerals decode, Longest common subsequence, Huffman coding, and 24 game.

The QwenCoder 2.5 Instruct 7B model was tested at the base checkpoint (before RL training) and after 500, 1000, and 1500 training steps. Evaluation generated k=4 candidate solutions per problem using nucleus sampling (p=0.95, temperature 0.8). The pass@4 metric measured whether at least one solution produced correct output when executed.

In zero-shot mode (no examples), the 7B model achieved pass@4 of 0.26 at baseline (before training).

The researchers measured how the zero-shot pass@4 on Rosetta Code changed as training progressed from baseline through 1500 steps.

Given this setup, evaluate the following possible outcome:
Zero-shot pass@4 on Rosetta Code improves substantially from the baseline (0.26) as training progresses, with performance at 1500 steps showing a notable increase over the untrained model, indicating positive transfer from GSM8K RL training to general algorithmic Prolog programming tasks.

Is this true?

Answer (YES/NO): NO